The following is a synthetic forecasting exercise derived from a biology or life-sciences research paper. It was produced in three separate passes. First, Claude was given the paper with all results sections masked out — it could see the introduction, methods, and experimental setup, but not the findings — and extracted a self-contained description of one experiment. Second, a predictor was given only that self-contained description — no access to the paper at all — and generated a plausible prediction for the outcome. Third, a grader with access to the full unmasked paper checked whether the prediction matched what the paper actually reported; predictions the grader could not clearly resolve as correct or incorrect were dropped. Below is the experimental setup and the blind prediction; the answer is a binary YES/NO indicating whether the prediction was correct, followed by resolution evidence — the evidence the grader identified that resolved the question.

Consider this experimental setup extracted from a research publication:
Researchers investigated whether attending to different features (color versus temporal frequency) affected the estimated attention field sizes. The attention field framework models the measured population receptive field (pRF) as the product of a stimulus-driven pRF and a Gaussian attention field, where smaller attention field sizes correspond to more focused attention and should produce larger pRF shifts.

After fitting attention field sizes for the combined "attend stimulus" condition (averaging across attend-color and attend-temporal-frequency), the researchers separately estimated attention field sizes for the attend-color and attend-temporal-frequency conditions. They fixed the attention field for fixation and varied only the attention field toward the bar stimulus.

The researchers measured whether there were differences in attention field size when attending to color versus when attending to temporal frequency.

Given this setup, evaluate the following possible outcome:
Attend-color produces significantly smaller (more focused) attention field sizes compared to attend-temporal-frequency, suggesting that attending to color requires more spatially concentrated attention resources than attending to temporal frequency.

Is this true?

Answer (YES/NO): YES